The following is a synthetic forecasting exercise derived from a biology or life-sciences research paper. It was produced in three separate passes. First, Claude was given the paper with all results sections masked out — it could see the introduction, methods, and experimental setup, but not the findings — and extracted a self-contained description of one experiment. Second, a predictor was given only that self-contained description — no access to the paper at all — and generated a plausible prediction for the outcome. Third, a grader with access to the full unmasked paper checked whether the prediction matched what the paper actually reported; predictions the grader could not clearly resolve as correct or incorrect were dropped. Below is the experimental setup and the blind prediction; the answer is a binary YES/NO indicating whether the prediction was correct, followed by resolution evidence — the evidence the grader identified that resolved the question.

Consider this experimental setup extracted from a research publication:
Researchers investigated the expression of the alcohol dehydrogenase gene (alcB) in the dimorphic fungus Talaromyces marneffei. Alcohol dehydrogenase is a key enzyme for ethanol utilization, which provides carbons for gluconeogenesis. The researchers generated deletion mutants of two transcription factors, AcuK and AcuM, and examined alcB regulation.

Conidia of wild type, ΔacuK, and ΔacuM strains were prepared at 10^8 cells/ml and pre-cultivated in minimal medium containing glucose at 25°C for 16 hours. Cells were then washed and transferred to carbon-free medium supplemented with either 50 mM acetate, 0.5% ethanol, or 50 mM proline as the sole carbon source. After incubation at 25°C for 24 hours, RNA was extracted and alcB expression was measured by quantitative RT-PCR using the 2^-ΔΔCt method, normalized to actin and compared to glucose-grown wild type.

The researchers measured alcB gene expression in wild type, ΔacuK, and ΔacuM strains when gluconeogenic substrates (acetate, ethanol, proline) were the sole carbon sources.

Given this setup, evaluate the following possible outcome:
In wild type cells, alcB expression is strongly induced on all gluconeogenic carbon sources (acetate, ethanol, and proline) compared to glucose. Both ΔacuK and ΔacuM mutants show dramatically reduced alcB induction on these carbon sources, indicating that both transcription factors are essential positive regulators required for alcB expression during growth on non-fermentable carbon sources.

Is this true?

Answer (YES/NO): NO